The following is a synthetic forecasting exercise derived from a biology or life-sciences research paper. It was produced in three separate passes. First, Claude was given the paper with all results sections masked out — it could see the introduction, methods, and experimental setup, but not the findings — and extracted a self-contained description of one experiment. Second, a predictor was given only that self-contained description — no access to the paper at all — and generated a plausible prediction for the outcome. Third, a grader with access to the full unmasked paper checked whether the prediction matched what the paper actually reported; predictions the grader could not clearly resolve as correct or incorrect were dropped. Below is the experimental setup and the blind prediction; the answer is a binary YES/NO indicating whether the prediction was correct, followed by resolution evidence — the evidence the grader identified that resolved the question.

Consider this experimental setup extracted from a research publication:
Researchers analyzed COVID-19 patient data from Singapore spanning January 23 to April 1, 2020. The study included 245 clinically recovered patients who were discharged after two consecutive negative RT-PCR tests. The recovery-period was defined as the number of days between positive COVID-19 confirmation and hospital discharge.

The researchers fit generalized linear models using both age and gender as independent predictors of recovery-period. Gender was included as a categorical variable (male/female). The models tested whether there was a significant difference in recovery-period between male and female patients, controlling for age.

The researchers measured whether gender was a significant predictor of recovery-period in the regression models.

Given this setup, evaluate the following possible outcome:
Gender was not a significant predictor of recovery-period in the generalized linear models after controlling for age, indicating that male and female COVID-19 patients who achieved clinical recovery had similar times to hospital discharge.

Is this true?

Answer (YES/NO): YES